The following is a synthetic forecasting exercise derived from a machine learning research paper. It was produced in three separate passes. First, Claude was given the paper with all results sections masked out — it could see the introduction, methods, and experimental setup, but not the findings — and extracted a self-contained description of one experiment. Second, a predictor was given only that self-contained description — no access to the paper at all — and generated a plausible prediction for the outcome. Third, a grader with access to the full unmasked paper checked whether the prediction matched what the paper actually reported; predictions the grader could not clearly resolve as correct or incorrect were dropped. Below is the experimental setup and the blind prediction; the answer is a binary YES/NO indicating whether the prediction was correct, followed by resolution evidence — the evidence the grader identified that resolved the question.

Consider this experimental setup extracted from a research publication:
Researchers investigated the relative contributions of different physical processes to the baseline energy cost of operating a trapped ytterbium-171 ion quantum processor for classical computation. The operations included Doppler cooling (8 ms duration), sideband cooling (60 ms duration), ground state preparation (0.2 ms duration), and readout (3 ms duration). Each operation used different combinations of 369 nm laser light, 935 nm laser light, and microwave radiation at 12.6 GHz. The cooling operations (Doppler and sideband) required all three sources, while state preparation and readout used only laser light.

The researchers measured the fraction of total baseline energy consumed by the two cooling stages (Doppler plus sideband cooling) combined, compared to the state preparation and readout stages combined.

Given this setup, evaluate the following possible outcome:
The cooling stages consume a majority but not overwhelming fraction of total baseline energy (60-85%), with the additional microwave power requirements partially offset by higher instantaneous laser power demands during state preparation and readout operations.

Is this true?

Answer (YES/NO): NO